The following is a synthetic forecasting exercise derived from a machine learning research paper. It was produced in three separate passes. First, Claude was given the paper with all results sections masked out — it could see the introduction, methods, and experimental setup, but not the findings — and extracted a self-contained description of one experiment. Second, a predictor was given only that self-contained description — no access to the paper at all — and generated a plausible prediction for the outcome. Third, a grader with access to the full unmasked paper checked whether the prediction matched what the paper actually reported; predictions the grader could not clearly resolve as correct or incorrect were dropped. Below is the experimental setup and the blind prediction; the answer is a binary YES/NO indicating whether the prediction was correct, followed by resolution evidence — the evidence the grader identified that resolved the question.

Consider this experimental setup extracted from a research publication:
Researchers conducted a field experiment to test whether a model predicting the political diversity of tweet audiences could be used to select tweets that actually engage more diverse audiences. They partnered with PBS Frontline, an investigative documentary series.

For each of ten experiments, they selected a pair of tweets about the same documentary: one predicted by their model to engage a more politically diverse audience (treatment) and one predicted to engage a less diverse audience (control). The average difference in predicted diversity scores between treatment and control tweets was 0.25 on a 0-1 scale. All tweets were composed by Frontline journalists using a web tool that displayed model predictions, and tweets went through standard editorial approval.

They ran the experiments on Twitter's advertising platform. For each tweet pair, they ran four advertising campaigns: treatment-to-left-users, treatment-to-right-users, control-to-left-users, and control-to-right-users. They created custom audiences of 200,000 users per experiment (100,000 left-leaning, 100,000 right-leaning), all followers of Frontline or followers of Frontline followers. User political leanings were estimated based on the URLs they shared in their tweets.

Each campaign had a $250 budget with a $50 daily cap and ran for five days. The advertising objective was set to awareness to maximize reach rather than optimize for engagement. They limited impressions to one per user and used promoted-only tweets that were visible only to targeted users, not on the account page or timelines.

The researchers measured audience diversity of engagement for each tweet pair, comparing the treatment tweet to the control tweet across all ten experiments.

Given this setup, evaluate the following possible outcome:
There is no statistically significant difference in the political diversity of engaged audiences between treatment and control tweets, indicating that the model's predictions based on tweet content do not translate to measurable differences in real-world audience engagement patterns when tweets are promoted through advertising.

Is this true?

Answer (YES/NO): NO